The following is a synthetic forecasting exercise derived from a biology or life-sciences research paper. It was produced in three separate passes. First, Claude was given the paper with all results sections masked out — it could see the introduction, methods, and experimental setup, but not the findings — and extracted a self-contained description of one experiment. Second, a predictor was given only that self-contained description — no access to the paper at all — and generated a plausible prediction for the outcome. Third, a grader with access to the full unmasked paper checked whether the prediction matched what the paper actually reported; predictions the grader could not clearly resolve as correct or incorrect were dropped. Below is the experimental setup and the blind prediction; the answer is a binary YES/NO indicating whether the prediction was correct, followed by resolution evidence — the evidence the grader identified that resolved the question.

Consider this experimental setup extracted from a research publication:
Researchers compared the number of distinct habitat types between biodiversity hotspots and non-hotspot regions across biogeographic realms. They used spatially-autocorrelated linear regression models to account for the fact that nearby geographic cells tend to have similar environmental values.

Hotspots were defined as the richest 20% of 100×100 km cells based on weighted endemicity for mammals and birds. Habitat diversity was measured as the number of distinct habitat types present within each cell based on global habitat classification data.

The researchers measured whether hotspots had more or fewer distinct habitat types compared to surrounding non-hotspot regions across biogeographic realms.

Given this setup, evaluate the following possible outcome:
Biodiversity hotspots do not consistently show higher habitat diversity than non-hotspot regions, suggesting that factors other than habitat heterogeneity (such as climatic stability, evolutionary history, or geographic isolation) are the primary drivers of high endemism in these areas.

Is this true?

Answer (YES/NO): NO